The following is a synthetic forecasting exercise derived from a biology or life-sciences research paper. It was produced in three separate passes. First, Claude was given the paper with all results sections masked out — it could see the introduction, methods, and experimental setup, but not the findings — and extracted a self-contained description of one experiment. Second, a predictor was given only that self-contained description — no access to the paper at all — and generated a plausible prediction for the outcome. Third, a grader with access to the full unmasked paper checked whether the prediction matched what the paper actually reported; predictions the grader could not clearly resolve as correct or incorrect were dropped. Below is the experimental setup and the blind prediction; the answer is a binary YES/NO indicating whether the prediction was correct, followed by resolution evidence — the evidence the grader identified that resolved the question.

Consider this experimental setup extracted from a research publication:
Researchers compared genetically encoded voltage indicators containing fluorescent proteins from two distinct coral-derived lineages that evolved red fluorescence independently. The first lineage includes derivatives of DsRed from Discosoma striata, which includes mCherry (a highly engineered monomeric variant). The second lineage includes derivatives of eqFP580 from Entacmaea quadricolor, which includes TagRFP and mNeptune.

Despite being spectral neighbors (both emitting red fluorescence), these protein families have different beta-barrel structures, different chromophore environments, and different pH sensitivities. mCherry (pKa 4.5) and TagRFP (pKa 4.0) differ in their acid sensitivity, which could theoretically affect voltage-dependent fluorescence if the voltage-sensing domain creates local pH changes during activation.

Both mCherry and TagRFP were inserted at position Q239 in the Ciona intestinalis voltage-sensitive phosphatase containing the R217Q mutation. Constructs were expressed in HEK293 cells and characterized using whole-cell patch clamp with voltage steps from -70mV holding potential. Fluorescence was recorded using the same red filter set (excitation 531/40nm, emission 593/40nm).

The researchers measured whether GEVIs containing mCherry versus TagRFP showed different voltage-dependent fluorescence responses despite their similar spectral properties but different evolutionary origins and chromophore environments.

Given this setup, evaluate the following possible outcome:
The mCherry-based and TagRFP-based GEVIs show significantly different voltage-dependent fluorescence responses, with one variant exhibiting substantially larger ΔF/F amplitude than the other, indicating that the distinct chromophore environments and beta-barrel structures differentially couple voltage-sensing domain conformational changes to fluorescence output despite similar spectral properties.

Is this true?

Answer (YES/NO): YES